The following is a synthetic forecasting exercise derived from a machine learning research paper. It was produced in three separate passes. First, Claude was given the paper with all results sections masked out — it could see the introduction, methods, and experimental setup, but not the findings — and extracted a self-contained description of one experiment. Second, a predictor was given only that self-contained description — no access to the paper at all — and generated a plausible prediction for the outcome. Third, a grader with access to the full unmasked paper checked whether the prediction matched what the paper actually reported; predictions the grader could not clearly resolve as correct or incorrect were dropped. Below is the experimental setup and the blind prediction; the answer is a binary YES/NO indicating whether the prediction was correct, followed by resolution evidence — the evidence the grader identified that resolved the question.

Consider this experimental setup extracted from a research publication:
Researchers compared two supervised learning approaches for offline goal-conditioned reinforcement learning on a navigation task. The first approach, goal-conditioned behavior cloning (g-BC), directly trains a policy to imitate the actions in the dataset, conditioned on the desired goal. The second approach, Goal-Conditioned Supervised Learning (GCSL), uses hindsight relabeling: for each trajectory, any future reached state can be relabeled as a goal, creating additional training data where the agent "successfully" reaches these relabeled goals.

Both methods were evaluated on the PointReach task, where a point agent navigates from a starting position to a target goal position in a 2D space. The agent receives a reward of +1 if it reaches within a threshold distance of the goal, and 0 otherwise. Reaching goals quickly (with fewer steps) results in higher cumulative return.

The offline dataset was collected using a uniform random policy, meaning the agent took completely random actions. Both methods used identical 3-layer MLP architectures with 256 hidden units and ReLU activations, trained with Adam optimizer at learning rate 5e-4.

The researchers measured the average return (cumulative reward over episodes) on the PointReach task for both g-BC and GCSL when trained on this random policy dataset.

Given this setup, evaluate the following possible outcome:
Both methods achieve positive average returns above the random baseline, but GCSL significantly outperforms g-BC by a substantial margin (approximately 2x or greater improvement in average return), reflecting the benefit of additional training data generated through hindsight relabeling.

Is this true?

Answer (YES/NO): NO